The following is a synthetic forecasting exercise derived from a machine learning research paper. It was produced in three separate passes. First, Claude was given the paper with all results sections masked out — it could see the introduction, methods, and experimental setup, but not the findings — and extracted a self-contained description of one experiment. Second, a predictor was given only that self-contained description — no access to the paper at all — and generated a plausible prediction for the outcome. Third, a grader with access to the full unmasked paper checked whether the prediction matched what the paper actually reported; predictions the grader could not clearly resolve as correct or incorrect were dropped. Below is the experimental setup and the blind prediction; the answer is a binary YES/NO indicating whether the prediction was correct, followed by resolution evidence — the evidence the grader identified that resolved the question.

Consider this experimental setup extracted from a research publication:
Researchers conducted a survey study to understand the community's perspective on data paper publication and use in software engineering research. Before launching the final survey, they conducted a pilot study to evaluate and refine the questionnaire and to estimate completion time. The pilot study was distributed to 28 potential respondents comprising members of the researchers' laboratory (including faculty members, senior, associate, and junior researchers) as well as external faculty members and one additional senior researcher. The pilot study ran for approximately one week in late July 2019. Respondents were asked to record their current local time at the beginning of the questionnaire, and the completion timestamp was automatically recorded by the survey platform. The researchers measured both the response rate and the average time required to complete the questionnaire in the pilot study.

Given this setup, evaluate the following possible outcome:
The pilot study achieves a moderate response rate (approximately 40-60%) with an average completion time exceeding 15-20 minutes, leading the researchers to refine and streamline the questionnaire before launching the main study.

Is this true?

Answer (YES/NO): NO